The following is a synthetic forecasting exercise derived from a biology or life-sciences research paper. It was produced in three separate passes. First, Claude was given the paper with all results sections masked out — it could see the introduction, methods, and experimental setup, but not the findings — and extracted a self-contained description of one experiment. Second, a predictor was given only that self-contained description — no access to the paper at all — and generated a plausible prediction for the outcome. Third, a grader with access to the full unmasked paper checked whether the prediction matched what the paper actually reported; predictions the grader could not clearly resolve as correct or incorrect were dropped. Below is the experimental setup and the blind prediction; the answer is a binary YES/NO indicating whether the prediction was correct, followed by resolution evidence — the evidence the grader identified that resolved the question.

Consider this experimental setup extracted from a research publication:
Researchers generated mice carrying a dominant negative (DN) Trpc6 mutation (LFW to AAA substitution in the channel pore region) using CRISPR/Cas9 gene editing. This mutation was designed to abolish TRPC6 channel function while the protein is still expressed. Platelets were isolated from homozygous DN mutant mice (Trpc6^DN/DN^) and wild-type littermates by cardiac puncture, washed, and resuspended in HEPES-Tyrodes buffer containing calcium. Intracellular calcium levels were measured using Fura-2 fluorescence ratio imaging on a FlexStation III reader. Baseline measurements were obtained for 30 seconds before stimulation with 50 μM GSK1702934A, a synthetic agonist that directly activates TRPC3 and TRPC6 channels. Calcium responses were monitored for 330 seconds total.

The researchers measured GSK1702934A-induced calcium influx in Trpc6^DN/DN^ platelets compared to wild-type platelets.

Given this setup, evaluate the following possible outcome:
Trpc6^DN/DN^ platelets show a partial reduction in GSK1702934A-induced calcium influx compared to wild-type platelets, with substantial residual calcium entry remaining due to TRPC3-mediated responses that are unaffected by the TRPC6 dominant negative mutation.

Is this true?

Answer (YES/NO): NO